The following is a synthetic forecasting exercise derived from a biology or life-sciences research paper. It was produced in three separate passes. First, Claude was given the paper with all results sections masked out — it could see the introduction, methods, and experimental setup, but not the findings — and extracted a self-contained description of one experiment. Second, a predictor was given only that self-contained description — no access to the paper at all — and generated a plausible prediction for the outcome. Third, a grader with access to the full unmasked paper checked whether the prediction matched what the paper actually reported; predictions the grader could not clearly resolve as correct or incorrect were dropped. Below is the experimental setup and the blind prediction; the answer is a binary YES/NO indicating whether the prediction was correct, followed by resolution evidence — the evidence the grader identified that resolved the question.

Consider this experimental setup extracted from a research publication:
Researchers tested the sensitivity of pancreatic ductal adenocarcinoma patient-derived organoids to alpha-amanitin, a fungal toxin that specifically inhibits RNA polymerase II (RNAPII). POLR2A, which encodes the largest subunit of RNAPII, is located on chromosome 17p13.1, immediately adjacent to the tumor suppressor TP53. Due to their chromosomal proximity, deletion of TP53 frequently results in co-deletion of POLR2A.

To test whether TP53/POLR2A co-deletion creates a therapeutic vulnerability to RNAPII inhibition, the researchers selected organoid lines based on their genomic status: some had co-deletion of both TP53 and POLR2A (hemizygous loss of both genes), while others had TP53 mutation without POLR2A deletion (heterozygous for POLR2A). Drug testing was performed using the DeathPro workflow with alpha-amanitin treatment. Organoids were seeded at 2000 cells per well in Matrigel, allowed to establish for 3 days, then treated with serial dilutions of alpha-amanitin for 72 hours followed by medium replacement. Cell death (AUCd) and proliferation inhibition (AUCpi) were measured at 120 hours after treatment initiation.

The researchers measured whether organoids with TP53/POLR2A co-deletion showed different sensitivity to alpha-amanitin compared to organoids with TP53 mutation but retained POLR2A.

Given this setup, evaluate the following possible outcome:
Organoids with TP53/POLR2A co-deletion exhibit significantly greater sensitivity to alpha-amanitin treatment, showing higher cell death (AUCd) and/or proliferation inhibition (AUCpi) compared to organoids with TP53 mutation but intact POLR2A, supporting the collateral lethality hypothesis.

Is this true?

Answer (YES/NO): YES